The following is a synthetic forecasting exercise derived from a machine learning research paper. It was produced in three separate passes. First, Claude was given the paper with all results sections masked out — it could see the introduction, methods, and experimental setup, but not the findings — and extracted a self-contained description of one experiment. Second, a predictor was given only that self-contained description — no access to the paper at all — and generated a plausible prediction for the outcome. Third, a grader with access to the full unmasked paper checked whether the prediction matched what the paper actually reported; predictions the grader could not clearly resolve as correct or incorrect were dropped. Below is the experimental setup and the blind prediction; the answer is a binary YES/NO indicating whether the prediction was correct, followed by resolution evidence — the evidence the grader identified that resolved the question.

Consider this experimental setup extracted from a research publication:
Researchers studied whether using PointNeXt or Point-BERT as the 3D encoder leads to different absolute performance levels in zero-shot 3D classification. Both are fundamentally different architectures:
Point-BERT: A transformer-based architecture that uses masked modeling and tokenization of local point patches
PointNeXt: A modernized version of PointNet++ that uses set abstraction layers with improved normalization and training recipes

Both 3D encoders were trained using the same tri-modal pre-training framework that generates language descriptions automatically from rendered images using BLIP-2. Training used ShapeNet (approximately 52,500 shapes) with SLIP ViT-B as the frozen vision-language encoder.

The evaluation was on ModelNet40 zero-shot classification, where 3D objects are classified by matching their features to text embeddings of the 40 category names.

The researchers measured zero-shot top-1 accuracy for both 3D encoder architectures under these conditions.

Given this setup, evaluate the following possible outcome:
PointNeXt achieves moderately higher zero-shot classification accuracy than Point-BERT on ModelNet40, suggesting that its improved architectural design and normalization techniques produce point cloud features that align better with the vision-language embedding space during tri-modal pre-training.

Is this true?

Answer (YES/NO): NO